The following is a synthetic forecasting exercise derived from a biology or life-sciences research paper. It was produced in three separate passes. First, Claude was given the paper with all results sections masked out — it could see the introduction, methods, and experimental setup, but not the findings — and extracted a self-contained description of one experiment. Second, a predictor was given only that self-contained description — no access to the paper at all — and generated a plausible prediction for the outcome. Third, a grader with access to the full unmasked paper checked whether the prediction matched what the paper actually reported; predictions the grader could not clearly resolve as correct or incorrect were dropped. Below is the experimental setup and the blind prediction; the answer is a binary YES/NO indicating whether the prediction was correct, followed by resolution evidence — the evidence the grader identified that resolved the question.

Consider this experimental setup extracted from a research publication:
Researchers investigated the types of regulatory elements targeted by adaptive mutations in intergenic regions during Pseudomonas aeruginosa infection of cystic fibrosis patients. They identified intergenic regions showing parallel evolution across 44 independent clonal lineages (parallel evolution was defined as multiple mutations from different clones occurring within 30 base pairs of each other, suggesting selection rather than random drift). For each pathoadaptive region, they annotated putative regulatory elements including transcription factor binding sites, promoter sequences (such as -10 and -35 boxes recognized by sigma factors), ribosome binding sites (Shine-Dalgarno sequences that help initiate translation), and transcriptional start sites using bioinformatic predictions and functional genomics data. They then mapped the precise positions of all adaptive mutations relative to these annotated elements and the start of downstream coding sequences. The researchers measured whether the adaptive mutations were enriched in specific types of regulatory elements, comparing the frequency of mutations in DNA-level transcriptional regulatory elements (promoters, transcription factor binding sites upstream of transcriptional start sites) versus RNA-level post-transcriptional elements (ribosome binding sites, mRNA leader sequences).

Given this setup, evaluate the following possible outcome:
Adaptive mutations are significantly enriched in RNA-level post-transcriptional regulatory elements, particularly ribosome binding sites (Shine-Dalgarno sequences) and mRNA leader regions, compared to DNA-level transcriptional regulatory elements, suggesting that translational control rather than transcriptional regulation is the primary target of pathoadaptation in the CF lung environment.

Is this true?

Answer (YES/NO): NO